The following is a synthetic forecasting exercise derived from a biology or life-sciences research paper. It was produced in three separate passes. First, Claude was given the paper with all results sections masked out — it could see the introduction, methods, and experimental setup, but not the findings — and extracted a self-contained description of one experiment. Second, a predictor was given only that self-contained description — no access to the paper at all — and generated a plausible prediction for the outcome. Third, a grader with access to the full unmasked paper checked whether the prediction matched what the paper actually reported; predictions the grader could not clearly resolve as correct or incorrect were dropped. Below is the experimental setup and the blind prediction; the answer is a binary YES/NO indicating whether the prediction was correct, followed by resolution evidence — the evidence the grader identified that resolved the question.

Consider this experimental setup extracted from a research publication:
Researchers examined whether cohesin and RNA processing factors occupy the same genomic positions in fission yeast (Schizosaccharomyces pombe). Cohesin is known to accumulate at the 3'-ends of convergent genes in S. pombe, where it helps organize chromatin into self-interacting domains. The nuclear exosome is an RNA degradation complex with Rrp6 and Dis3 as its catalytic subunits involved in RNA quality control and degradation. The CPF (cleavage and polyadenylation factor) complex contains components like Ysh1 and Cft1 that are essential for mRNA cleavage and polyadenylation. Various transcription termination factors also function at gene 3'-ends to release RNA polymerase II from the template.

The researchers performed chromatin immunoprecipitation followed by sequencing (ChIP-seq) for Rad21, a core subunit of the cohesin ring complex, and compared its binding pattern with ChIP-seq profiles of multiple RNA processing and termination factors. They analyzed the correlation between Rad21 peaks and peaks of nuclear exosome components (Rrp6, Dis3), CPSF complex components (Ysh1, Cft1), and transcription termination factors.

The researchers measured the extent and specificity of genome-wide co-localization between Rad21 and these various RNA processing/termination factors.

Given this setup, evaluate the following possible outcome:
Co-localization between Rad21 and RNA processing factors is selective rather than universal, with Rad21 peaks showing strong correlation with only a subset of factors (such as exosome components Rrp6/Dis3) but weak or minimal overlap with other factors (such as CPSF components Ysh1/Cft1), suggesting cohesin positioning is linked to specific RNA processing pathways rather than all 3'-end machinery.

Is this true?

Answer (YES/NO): NO